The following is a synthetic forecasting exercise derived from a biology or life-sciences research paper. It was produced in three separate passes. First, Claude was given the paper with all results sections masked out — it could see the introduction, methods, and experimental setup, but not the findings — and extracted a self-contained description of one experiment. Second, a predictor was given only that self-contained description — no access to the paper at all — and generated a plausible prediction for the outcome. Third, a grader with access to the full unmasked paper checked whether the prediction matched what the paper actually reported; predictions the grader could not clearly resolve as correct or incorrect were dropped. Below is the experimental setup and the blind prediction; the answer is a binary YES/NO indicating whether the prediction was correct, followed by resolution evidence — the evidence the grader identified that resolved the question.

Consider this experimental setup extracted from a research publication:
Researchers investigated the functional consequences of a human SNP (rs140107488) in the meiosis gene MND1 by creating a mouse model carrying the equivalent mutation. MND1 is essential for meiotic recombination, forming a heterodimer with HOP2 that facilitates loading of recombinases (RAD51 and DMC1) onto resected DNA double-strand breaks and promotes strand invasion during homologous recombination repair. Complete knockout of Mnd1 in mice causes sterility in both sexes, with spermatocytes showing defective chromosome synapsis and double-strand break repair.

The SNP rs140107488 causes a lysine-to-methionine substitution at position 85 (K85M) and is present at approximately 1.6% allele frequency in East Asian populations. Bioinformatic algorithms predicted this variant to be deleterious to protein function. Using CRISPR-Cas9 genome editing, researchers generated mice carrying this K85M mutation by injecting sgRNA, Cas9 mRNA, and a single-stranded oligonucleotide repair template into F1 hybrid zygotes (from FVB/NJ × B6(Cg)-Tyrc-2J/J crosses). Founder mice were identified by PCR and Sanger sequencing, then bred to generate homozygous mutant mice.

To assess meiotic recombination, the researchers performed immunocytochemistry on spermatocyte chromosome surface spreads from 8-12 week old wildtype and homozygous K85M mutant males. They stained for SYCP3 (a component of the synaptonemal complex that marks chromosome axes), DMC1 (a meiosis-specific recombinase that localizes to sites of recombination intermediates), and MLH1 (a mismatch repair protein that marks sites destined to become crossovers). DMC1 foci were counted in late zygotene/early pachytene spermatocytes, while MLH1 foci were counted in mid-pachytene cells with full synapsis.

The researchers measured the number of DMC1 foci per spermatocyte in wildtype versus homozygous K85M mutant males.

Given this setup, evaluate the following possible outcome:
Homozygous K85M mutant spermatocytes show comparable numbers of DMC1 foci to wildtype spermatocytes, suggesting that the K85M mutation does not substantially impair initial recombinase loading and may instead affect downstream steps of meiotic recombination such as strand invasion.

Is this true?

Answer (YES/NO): YES